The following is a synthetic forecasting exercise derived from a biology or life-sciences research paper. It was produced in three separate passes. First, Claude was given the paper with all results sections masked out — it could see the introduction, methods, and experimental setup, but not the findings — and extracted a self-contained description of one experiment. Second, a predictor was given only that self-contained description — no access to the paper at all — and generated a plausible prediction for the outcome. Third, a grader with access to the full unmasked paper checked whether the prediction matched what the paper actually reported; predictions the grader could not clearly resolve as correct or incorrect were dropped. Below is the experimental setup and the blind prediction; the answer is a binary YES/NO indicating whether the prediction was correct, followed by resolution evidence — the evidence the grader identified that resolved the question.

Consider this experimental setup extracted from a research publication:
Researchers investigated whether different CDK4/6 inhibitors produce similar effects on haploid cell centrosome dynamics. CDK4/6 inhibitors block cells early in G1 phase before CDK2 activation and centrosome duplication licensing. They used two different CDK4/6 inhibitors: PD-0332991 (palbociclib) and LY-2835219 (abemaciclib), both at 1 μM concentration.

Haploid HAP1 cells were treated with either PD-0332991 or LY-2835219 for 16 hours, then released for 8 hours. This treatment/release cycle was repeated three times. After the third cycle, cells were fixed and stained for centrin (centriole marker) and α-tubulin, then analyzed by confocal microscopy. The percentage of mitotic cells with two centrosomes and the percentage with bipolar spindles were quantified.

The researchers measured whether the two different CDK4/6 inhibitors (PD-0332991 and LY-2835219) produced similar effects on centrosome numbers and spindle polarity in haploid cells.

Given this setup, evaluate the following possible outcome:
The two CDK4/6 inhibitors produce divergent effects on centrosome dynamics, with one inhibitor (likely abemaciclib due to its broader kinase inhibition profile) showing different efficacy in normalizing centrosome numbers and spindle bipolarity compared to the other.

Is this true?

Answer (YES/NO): NO